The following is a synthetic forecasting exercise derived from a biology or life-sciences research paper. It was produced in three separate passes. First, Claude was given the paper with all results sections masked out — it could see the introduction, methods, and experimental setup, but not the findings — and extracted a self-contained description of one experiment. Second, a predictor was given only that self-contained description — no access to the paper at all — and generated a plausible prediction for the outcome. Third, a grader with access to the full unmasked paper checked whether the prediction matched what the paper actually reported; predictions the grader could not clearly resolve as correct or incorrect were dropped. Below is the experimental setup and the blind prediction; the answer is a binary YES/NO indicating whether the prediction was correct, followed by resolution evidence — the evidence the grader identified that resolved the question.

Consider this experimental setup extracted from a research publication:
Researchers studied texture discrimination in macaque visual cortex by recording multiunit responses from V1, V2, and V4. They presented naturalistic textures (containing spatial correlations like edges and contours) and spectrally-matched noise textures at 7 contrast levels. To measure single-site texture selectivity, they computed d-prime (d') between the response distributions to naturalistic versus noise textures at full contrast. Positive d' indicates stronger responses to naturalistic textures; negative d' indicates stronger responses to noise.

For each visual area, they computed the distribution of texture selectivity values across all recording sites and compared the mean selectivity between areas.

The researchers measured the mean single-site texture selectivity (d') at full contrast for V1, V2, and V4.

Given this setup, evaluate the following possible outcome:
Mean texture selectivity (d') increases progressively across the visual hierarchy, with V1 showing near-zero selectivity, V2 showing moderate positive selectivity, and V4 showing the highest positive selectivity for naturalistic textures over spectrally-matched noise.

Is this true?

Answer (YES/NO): YES